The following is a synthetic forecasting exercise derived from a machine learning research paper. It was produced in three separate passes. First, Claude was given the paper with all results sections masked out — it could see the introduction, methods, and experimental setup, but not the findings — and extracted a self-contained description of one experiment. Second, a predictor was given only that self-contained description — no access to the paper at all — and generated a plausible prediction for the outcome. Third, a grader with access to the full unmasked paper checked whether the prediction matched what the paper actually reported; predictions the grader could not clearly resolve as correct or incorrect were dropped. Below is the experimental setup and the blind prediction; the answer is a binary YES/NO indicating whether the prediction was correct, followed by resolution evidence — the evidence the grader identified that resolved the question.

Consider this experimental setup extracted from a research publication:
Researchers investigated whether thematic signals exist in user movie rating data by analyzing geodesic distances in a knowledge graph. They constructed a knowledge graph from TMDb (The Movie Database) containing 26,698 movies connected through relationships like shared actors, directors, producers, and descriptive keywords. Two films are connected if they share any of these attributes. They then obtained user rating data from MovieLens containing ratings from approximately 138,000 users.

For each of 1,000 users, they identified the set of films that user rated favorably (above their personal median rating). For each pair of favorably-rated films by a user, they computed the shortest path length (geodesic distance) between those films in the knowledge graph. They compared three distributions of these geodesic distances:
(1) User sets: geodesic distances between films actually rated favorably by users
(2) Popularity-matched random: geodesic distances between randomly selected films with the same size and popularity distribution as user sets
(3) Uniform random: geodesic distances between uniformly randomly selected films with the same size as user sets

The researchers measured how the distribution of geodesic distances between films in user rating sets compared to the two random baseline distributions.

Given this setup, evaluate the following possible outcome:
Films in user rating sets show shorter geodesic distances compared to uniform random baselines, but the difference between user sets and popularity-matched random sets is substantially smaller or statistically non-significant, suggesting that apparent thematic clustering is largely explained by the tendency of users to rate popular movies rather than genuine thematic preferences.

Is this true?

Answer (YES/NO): NO